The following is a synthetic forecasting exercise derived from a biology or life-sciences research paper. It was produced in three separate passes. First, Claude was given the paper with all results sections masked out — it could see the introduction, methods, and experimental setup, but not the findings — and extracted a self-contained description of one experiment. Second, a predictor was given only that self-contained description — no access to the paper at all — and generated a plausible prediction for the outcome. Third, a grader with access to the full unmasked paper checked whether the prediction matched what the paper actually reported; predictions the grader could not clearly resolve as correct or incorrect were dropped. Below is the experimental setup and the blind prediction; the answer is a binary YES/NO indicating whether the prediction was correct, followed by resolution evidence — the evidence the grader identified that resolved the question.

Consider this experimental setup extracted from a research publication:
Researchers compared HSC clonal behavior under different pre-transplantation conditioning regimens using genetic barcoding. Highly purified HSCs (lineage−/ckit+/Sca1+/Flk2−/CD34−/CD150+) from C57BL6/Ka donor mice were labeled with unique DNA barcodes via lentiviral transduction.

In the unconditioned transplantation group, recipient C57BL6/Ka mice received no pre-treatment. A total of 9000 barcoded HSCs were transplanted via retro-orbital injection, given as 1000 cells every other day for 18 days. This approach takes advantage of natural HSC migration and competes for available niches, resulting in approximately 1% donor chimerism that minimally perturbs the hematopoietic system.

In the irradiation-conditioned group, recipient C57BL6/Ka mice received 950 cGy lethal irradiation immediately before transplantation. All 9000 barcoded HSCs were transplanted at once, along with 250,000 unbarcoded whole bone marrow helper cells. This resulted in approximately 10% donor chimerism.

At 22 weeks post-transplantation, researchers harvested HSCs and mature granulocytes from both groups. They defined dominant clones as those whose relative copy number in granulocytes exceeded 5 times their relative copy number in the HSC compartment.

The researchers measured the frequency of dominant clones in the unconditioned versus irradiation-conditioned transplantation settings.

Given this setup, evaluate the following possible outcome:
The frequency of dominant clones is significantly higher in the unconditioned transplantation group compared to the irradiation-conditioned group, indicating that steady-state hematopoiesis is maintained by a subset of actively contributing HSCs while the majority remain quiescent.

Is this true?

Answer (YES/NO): NO